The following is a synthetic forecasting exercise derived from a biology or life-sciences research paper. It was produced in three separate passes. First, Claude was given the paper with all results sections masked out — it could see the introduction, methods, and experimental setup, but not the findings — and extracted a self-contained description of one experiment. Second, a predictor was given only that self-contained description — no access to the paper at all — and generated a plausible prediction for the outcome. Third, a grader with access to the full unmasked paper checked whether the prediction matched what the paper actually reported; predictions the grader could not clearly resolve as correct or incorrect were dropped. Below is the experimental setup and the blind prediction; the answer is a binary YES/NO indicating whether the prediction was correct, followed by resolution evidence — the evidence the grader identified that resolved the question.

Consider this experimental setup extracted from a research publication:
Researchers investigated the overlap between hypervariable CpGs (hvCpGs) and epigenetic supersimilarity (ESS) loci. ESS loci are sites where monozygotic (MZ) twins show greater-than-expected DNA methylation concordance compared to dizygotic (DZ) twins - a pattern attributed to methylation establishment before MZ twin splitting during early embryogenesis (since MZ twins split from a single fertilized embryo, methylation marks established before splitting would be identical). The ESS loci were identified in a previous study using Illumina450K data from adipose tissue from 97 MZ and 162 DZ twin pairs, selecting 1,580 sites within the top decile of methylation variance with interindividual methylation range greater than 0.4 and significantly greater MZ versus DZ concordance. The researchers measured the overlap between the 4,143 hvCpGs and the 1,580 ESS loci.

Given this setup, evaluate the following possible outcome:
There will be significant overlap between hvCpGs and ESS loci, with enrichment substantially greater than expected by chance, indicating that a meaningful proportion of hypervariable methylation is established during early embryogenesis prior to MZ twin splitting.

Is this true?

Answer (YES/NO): YES